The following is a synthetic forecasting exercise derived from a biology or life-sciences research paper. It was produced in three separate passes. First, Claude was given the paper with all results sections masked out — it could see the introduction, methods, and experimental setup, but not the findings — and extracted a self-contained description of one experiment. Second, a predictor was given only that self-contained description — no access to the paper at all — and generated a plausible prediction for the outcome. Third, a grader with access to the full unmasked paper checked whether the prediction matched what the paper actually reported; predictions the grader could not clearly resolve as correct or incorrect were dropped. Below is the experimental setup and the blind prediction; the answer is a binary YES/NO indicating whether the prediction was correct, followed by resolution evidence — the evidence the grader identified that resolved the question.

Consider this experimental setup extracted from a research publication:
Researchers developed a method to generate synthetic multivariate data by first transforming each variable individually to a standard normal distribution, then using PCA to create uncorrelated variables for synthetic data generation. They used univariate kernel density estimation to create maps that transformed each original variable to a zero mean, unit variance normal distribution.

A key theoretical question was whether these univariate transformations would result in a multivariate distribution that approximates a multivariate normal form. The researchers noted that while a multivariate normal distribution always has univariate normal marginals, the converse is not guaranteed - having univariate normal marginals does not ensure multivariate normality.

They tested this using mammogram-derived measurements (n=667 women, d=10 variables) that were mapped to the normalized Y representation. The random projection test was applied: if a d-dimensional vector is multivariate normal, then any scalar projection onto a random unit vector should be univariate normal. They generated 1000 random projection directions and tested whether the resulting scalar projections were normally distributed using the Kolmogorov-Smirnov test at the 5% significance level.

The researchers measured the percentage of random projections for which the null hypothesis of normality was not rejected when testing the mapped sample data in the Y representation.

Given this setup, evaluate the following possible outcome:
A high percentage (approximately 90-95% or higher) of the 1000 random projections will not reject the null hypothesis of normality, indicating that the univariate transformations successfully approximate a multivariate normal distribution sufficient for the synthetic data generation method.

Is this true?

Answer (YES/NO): YES